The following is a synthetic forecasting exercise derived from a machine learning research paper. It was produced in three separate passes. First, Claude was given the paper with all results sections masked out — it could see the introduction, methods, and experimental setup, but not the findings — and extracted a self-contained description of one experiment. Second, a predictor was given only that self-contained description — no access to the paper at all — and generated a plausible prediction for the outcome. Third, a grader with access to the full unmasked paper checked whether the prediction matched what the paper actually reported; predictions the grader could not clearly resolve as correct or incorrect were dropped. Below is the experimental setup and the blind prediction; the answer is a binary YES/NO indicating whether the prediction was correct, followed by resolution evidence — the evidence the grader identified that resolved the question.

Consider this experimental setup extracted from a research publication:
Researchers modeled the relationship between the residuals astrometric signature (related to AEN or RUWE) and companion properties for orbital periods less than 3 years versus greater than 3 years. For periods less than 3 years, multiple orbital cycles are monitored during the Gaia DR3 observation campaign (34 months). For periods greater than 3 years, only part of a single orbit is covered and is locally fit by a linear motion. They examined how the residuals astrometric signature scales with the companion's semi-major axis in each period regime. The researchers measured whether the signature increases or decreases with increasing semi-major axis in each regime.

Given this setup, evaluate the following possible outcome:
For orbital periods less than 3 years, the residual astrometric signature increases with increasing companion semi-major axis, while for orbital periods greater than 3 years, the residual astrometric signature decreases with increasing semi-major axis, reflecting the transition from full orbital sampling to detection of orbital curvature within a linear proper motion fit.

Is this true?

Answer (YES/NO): YES